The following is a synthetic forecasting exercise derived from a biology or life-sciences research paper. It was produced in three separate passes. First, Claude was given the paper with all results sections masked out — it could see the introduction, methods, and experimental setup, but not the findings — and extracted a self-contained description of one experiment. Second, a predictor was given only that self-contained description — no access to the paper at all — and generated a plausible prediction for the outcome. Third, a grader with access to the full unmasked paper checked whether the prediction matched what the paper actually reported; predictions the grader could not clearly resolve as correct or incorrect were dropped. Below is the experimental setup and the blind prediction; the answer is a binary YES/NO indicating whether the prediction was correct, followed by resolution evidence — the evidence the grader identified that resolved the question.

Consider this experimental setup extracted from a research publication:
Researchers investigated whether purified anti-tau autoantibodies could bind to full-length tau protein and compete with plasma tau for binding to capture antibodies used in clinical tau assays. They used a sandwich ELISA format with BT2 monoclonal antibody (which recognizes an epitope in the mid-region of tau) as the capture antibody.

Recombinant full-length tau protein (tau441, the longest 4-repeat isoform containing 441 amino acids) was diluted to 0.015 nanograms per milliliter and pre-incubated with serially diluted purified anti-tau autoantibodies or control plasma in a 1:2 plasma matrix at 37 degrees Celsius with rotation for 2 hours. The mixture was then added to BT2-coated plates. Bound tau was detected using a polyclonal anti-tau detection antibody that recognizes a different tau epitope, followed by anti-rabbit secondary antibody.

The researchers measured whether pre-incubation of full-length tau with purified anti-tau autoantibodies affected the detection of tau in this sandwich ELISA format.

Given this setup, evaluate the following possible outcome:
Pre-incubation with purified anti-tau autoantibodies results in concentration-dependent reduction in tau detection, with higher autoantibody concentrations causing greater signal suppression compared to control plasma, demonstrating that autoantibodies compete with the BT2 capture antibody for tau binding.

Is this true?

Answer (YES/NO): NO